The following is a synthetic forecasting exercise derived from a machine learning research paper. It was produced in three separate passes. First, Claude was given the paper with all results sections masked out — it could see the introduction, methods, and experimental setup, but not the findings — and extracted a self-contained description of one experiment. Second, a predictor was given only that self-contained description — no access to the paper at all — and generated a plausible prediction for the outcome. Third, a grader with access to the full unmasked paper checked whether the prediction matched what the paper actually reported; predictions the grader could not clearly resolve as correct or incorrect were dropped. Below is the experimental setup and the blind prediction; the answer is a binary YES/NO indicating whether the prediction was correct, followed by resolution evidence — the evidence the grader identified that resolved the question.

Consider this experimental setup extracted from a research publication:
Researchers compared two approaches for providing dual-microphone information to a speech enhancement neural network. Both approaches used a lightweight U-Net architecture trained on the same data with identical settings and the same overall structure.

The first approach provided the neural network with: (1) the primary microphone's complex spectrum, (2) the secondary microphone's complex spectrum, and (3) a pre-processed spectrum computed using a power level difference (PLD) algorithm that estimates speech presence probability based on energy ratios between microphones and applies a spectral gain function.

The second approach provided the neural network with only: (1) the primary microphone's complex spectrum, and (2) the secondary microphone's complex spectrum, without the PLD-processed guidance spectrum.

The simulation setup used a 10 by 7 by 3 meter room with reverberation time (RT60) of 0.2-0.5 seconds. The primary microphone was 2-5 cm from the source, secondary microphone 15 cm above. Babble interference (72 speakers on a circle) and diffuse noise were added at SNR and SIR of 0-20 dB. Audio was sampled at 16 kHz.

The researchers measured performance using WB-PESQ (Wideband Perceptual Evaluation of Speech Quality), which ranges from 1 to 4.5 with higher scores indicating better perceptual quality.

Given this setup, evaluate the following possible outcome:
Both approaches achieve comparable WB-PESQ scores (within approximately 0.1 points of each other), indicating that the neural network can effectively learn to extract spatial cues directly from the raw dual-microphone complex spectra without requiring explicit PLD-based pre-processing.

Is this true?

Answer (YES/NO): NO